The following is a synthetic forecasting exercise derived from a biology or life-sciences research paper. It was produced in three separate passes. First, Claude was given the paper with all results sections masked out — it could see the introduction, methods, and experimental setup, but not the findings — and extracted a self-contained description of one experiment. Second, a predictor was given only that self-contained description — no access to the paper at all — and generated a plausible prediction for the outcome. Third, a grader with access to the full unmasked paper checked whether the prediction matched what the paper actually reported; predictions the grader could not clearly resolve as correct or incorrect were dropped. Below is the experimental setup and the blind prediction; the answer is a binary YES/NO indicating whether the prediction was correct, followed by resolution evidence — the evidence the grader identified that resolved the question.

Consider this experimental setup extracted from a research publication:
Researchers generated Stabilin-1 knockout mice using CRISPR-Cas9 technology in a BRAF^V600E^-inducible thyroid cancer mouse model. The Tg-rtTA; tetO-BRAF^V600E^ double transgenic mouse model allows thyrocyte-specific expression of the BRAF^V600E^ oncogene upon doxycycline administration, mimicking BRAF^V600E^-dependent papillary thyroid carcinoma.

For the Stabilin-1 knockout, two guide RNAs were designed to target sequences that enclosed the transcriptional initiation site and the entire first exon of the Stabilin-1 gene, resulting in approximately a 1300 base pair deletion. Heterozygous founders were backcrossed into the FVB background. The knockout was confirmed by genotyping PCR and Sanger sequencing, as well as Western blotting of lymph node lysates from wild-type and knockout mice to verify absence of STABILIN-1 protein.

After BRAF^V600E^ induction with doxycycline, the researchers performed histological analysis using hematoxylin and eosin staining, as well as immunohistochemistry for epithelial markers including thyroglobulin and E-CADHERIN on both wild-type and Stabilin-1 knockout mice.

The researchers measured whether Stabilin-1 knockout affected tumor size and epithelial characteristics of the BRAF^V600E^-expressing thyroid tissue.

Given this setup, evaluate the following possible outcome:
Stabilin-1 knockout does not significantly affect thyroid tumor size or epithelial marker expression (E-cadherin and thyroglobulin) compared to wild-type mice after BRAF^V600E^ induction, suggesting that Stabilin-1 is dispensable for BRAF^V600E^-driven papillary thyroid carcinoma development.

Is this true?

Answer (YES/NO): YES